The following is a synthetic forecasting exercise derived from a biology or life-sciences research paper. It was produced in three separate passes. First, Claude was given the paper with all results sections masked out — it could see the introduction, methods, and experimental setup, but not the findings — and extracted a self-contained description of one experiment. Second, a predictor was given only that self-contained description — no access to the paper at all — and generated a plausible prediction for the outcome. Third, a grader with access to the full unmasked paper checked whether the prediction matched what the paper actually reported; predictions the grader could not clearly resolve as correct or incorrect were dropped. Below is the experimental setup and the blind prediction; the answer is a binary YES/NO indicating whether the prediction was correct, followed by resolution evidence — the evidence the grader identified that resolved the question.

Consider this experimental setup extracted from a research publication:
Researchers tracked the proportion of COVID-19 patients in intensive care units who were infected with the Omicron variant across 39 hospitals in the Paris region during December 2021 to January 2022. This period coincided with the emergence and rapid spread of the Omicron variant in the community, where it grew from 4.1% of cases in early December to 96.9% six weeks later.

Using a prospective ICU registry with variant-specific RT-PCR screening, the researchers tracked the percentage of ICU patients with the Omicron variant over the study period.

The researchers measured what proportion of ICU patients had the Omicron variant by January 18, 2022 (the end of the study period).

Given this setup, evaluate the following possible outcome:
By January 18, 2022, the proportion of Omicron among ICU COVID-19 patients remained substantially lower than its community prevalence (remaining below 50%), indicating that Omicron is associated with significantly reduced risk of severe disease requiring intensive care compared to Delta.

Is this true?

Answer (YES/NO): YES